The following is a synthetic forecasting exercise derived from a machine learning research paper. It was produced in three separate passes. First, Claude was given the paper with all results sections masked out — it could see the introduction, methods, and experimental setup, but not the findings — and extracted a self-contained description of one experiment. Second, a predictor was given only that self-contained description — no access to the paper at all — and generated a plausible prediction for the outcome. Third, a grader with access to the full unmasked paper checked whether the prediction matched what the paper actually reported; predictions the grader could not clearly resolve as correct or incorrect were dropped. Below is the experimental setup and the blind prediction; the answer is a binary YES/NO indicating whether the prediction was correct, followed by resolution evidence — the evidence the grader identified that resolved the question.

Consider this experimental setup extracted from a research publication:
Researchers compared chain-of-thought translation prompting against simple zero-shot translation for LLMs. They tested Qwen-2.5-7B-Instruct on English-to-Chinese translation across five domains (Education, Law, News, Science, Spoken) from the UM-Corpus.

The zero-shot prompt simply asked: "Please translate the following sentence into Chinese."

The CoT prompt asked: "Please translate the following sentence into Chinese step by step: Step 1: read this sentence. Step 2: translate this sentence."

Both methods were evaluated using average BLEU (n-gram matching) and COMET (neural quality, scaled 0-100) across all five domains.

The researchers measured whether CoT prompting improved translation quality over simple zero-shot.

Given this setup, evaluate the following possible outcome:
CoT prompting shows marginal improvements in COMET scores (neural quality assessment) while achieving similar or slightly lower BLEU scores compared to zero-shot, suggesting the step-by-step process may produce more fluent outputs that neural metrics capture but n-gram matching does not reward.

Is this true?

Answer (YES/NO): NO